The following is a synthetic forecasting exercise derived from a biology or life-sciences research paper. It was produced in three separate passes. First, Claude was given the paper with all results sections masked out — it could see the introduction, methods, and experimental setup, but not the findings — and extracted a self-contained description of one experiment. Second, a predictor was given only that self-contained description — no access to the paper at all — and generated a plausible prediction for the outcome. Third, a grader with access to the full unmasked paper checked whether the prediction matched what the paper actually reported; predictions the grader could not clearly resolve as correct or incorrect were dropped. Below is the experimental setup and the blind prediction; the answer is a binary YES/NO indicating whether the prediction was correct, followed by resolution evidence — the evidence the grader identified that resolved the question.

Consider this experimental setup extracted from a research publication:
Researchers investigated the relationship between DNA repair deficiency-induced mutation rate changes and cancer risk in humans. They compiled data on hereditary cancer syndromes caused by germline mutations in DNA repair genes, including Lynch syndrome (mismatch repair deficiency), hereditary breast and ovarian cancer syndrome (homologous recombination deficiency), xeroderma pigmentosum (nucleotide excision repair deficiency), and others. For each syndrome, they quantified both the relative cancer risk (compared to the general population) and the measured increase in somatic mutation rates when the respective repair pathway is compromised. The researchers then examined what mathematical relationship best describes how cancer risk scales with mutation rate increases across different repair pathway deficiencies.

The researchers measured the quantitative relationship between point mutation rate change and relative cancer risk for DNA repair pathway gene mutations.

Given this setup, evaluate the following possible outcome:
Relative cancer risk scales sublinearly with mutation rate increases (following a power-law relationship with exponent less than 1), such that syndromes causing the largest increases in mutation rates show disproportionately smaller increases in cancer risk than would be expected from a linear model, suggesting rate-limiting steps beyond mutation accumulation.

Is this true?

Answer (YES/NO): NO